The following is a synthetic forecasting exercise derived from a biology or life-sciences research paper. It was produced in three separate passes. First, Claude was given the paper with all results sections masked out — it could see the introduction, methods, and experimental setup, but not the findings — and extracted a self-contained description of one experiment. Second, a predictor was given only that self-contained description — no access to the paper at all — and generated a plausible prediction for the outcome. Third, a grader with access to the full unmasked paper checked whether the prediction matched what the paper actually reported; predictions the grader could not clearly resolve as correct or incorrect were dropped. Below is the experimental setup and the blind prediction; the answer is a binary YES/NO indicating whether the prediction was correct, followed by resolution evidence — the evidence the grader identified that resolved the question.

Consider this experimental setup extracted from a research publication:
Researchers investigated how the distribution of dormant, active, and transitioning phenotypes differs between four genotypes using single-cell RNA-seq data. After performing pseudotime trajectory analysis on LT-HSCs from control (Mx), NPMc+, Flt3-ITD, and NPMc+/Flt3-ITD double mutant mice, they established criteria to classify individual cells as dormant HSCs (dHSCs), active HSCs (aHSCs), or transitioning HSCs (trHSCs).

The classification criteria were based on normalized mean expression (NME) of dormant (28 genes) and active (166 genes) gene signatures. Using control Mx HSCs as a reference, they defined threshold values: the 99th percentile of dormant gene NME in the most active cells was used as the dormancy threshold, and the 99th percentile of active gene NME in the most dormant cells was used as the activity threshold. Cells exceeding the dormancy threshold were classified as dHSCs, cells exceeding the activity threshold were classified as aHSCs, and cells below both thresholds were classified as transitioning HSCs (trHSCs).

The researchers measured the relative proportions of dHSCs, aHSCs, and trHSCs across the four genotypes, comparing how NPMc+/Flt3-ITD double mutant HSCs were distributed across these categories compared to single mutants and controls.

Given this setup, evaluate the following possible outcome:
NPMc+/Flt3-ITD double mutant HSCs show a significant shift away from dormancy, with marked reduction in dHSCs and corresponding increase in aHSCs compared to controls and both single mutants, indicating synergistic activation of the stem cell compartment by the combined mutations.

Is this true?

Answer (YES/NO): NO